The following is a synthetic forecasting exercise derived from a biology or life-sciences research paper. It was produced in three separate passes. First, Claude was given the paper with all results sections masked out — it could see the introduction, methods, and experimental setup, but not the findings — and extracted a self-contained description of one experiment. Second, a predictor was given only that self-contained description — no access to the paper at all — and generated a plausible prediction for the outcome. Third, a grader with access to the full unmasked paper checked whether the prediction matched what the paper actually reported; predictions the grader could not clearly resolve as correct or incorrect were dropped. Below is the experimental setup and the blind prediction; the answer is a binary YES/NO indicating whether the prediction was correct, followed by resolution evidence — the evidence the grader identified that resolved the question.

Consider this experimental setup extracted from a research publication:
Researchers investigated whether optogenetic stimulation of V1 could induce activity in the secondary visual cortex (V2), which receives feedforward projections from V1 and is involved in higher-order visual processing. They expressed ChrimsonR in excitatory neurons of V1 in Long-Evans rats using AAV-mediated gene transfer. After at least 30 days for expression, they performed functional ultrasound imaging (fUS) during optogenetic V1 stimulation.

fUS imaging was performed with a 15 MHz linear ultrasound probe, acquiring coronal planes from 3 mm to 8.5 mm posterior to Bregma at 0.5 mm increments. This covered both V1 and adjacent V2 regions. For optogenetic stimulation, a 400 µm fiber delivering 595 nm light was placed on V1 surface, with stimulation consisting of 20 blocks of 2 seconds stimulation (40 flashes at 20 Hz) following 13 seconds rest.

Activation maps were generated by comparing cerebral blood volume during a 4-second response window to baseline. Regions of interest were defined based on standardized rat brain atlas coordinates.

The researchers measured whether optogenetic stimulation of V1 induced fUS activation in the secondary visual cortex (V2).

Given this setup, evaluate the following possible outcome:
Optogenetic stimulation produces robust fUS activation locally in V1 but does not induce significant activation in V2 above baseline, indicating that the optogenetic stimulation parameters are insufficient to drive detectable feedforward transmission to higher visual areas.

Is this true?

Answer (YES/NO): NO